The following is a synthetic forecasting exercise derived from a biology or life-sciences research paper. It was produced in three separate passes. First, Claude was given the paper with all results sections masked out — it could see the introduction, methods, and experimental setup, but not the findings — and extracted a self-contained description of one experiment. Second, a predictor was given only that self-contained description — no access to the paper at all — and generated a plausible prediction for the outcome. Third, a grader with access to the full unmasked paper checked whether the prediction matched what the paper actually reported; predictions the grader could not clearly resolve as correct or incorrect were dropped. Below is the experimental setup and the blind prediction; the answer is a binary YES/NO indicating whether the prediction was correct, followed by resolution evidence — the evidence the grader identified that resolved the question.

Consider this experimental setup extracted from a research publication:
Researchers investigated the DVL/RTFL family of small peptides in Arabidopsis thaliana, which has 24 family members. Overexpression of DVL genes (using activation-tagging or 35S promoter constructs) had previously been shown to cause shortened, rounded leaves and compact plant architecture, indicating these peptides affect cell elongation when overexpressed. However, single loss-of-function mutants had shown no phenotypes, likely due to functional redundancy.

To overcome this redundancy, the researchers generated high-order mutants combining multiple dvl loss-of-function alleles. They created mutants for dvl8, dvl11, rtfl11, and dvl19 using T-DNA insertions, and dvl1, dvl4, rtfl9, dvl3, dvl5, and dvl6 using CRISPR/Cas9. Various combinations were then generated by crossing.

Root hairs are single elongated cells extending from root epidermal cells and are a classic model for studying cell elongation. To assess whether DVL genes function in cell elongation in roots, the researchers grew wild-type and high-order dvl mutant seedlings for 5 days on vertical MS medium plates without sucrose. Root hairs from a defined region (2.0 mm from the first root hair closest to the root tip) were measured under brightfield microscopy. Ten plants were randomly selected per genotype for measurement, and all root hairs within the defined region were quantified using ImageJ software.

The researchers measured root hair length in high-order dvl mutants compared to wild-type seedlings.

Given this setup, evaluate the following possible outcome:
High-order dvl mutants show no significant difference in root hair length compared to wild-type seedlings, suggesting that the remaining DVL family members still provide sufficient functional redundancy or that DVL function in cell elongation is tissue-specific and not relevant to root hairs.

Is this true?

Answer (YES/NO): NO